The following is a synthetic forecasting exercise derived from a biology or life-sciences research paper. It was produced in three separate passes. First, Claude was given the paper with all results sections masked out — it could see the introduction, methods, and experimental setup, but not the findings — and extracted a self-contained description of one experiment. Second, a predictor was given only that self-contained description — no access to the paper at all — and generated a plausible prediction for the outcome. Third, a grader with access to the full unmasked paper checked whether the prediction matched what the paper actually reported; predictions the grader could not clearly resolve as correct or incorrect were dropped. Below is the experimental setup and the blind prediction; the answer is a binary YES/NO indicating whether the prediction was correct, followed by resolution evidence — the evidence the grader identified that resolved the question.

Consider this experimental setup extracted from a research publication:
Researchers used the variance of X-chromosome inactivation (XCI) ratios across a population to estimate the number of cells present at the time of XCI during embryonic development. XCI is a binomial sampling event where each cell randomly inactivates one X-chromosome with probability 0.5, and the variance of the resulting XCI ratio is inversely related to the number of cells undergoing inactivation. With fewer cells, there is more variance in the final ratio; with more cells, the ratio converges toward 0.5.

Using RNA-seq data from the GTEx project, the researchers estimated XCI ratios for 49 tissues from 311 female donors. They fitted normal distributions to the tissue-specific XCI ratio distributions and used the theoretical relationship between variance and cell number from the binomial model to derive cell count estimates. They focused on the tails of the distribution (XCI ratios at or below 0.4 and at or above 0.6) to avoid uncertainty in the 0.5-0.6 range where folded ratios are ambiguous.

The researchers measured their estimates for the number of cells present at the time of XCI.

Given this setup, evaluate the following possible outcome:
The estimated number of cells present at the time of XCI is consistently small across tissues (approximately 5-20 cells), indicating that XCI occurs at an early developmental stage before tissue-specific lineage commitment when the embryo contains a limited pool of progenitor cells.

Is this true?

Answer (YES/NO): YES